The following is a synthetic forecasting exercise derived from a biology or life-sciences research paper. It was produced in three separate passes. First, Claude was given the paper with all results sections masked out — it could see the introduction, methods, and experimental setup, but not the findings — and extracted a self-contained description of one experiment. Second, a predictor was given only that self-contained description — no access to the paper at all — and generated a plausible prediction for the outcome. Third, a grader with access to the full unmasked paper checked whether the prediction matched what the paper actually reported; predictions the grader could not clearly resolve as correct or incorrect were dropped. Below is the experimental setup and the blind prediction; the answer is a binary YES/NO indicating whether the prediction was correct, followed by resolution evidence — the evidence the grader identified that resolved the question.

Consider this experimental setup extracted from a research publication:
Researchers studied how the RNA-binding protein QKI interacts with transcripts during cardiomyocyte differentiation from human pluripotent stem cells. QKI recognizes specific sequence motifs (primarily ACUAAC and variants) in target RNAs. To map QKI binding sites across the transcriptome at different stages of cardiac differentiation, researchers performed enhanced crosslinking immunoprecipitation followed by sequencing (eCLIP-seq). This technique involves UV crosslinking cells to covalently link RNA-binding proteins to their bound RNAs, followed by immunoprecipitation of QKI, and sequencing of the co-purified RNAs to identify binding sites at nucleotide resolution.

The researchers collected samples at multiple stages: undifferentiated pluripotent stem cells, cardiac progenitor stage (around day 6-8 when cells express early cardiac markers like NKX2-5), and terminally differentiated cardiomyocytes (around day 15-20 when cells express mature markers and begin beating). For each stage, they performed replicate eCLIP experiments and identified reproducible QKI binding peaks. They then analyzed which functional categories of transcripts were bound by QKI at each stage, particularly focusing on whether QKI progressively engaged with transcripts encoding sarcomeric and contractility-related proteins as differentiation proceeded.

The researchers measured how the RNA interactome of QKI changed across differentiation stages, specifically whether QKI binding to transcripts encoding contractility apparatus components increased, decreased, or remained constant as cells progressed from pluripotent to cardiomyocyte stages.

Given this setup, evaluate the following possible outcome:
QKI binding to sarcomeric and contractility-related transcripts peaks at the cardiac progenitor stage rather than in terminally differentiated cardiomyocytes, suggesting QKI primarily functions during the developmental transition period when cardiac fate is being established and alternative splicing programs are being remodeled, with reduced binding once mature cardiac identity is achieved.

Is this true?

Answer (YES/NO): NO